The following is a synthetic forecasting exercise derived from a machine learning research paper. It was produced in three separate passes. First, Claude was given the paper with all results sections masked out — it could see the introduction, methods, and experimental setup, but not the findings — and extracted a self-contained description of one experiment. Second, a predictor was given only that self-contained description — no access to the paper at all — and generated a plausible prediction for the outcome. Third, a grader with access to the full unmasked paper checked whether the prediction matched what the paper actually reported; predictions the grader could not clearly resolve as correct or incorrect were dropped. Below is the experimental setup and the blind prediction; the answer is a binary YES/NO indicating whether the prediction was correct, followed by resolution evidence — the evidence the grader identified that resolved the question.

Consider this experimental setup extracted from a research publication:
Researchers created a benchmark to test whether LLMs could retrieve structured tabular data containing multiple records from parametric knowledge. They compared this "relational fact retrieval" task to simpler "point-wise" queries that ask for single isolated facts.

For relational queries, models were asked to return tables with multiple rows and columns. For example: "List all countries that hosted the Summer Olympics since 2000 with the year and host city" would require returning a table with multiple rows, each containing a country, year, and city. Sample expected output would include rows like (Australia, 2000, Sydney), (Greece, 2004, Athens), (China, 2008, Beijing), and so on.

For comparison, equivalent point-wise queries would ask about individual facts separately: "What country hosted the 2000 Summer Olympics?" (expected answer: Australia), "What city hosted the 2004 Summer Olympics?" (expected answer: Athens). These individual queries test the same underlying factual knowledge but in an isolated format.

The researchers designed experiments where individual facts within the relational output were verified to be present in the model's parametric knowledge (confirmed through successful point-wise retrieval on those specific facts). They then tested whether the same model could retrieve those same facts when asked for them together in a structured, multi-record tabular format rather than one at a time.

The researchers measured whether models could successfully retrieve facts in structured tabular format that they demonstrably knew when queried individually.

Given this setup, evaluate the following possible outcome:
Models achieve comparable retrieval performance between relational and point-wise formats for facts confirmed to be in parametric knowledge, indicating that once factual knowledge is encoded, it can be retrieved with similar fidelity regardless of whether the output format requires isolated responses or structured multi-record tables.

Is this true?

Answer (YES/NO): NO